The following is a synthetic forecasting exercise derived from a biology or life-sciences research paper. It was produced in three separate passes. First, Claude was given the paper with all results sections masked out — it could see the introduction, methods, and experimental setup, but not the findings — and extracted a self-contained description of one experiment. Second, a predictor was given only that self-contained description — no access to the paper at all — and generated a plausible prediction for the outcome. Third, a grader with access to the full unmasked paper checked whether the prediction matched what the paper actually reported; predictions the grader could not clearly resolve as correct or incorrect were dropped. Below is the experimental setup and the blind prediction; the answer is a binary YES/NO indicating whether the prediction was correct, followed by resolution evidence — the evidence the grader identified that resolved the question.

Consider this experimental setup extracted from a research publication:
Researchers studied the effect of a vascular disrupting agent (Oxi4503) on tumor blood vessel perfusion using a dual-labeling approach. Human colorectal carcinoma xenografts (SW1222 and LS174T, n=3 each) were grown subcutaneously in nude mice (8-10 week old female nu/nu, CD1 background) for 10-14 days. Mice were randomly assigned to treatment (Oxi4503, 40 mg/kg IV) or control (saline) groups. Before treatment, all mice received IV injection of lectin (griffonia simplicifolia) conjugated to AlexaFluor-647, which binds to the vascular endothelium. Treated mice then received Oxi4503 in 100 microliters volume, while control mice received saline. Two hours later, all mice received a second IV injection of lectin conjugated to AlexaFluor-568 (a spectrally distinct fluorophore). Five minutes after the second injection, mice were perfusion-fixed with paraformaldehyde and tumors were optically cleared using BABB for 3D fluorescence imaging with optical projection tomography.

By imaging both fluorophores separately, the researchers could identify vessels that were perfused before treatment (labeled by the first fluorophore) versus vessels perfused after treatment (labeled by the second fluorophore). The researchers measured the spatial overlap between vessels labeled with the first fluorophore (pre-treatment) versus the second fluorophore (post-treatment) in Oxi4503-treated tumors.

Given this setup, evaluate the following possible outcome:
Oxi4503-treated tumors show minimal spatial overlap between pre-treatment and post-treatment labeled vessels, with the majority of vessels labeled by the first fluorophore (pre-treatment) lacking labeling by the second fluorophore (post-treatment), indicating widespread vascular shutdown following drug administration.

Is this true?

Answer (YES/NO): NO